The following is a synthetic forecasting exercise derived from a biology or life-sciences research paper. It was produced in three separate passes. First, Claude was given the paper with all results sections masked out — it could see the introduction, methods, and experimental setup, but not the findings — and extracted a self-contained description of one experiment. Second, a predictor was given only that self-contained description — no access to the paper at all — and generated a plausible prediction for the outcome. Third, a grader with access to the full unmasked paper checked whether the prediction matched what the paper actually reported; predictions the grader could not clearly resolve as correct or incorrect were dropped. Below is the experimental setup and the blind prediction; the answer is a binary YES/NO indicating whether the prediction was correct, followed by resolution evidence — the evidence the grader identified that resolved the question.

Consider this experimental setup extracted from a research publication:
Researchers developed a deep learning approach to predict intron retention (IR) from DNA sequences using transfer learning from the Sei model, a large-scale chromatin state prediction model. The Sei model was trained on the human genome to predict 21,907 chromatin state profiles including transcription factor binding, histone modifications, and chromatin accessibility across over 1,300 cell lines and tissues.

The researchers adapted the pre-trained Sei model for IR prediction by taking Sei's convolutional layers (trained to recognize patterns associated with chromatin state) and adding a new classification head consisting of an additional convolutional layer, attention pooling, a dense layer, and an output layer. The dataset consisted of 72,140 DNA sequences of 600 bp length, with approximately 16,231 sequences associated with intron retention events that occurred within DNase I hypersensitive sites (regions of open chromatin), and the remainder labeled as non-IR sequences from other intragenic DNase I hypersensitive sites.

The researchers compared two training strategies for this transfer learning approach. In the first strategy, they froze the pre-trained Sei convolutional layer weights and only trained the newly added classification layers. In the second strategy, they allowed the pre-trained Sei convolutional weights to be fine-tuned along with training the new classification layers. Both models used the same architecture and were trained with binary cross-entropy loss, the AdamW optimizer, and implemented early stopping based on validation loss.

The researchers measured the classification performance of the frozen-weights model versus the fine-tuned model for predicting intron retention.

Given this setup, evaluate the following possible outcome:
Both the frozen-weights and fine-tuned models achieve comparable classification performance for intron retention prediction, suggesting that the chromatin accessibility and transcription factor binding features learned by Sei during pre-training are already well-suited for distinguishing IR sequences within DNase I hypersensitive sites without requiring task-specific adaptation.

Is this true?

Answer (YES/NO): NO